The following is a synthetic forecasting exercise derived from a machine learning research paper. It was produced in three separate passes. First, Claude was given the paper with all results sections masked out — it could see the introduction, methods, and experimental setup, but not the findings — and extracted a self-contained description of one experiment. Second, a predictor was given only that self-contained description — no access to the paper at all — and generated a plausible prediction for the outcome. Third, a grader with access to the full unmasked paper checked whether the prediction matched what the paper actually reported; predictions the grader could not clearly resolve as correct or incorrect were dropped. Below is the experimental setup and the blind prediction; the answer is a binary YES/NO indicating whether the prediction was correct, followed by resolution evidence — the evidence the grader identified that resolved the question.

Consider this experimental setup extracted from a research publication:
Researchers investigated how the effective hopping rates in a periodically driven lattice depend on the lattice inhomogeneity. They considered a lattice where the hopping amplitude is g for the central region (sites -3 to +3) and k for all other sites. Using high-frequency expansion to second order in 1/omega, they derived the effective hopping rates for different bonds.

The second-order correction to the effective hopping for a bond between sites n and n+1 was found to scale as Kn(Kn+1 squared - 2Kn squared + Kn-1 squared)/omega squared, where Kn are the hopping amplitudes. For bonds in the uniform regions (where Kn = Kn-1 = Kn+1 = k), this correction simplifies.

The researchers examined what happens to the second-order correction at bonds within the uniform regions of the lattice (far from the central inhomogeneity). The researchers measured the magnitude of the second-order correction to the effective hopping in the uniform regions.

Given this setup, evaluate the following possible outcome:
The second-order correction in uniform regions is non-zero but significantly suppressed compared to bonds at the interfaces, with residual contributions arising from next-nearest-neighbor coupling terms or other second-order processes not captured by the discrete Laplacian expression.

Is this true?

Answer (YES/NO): NO